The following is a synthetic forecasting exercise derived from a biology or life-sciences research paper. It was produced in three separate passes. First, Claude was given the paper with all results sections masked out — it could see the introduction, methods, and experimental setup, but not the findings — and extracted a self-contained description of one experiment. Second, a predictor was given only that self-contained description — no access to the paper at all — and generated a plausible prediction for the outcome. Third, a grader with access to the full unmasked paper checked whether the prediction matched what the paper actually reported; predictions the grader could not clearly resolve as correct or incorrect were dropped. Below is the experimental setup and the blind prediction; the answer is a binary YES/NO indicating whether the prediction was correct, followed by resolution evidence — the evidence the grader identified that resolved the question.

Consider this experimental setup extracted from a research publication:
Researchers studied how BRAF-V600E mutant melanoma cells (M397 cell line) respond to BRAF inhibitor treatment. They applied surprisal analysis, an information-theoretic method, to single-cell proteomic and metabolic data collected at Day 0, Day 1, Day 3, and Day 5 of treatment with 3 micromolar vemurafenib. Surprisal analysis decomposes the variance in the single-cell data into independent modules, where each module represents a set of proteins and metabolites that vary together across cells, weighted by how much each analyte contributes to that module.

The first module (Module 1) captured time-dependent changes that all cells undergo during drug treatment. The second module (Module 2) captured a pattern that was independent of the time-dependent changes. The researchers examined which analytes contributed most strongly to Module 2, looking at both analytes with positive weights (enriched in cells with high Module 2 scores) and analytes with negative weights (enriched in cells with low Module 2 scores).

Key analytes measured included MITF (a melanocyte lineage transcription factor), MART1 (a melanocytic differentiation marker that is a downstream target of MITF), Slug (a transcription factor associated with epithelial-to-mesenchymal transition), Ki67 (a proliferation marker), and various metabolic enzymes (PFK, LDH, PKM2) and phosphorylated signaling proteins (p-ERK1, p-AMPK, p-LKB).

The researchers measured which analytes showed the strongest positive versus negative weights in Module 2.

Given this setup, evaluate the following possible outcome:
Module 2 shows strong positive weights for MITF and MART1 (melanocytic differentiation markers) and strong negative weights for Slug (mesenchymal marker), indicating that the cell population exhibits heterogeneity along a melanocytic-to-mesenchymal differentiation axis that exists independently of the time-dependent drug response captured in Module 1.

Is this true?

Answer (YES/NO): NO